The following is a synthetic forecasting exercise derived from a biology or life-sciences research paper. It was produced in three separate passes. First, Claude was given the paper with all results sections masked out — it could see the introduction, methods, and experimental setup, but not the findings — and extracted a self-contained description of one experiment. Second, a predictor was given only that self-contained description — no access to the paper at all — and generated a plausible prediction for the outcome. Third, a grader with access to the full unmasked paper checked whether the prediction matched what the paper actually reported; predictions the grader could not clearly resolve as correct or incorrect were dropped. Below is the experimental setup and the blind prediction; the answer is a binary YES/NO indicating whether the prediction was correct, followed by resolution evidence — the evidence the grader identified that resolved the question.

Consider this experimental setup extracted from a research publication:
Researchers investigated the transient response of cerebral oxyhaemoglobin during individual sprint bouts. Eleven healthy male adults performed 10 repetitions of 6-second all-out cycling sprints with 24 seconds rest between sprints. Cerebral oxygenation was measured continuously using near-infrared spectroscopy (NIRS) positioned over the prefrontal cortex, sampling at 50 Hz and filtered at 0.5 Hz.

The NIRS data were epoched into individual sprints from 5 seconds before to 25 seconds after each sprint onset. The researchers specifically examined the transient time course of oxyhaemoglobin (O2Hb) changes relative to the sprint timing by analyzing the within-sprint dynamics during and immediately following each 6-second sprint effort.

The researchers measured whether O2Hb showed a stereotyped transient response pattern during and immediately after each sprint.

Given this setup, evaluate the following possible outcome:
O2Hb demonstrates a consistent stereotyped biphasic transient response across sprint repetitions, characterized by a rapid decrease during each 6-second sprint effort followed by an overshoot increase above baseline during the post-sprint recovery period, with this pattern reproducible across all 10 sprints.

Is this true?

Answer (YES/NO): NO